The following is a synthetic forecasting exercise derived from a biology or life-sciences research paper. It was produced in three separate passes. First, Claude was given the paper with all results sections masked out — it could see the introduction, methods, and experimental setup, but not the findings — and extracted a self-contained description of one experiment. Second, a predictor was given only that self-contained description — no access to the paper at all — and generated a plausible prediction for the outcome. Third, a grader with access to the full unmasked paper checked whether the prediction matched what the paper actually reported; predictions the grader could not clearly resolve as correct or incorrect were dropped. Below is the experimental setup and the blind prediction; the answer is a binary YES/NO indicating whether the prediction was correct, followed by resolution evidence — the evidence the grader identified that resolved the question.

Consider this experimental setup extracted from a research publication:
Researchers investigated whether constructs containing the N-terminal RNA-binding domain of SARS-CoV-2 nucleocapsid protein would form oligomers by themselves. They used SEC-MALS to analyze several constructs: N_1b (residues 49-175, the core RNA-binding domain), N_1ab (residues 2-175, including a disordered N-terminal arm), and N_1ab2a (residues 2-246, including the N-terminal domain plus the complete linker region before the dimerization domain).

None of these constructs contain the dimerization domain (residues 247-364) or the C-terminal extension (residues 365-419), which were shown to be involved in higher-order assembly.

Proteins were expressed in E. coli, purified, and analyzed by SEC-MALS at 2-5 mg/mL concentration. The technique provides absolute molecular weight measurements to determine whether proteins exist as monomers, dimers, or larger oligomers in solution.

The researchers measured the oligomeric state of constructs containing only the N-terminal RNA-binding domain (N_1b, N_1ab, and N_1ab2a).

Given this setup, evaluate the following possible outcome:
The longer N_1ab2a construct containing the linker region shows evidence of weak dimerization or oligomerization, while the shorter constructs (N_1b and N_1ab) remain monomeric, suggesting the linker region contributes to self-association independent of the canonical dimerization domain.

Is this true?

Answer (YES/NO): NO